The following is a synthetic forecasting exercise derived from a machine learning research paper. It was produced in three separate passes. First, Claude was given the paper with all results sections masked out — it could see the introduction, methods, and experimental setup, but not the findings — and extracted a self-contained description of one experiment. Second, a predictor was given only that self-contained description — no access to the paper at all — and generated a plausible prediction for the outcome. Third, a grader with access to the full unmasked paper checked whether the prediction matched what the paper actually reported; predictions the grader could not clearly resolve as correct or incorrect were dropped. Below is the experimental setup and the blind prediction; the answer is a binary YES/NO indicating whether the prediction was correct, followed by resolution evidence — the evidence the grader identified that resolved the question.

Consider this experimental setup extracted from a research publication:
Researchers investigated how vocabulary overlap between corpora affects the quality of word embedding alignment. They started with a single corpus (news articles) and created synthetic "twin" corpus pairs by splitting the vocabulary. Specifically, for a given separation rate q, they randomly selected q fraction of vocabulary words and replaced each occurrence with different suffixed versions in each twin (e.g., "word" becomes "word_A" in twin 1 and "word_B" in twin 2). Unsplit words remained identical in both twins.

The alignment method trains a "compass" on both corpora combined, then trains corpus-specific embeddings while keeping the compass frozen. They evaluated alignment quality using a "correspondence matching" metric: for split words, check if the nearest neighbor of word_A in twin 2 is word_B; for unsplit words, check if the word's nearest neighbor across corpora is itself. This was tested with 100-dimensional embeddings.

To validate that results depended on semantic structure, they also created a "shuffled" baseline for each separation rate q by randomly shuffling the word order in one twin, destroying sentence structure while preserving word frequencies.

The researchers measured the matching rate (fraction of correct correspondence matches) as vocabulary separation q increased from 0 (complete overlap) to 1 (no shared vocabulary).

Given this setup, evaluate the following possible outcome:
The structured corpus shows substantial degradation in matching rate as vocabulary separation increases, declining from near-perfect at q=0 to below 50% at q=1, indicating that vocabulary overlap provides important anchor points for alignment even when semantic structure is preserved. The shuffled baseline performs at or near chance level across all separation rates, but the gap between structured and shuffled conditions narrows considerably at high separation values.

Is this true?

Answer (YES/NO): NO